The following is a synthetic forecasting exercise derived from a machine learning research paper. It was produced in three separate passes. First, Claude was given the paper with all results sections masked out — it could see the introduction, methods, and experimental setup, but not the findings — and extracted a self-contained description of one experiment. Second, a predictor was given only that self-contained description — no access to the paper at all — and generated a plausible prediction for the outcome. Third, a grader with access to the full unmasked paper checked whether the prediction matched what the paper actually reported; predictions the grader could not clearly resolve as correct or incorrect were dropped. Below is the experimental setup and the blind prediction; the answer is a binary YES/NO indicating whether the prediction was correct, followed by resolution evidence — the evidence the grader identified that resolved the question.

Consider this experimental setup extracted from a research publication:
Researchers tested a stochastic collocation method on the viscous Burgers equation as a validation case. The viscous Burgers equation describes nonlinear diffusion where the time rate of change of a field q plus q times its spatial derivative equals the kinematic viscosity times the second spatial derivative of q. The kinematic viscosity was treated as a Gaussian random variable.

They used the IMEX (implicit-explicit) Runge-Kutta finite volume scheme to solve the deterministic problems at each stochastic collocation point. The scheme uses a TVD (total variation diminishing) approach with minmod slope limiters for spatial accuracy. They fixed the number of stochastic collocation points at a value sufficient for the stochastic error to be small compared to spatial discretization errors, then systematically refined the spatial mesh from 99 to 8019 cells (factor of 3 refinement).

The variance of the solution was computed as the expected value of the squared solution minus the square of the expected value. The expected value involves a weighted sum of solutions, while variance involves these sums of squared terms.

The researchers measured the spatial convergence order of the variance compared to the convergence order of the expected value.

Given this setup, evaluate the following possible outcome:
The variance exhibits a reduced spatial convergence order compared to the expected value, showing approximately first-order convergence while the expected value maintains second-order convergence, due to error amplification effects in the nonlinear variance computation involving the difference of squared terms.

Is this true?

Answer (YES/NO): NO